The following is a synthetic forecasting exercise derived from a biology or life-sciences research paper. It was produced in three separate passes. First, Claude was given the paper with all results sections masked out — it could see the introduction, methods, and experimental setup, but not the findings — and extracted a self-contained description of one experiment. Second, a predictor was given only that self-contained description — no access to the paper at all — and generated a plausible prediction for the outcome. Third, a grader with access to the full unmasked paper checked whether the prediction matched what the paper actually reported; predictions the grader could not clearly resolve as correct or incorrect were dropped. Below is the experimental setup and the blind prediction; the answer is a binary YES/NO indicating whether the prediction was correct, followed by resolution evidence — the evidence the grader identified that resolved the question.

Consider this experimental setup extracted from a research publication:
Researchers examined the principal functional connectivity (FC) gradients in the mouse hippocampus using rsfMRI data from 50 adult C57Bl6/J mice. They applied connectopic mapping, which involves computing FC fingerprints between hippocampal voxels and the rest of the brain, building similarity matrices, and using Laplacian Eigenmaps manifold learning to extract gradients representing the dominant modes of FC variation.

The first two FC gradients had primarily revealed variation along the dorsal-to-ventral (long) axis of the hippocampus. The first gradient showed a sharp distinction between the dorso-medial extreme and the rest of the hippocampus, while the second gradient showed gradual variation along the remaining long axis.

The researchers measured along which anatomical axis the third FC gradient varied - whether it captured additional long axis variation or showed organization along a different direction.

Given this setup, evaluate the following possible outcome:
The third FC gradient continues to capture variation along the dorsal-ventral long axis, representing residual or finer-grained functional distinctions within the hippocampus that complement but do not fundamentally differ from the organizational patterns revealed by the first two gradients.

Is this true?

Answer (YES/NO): NO